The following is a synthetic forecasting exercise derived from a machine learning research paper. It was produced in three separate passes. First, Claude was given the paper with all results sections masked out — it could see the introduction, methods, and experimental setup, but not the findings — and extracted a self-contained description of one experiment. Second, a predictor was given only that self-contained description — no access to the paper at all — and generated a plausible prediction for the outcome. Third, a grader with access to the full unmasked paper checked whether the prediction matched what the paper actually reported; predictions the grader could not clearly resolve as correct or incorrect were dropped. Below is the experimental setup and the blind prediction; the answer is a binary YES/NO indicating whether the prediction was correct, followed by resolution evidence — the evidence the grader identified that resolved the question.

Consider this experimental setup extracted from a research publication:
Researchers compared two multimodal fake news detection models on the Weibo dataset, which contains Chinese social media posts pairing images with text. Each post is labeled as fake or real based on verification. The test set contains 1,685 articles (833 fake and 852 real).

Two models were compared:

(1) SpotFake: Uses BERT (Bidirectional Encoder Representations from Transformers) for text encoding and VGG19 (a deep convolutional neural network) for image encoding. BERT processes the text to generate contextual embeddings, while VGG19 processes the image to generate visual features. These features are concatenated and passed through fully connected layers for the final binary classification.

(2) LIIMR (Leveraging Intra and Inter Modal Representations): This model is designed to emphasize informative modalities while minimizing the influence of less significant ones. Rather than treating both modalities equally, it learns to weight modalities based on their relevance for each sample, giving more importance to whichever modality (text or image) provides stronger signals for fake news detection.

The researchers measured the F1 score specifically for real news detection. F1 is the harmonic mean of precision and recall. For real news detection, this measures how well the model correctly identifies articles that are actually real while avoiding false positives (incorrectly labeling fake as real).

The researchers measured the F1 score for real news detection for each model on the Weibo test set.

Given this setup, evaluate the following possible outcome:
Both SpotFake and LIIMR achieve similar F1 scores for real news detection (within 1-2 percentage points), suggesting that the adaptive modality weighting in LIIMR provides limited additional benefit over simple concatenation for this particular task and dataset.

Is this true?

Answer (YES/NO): NO